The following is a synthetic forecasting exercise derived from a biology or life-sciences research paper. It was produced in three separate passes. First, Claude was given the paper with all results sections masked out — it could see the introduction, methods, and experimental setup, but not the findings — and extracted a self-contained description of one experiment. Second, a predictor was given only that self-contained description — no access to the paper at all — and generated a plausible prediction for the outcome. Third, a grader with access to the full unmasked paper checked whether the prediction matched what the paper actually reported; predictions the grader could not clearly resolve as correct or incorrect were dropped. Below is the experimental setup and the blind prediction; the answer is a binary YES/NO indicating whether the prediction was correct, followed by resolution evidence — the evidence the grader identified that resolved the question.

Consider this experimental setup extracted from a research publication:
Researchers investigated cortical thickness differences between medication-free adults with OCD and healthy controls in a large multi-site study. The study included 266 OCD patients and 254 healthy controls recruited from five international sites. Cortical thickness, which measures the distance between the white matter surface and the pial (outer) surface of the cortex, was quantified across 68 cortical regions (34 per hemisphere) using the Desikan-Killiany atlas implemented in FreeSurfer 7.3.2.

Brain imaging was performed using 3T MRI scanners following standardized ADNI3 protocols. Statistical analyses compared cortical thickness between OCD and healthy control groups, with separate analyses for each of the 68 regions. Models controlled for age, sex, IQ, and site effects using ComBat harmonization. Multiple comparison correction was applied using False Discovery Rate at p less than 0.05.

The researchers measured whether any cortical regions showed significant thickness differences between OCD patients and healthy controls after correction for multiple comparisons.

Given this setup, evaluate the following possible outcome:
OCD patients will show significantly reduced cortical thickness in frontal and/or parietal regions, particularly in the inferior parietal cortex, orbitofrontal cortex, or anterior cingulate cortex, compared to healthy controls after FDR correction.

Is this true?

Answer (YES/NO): NO